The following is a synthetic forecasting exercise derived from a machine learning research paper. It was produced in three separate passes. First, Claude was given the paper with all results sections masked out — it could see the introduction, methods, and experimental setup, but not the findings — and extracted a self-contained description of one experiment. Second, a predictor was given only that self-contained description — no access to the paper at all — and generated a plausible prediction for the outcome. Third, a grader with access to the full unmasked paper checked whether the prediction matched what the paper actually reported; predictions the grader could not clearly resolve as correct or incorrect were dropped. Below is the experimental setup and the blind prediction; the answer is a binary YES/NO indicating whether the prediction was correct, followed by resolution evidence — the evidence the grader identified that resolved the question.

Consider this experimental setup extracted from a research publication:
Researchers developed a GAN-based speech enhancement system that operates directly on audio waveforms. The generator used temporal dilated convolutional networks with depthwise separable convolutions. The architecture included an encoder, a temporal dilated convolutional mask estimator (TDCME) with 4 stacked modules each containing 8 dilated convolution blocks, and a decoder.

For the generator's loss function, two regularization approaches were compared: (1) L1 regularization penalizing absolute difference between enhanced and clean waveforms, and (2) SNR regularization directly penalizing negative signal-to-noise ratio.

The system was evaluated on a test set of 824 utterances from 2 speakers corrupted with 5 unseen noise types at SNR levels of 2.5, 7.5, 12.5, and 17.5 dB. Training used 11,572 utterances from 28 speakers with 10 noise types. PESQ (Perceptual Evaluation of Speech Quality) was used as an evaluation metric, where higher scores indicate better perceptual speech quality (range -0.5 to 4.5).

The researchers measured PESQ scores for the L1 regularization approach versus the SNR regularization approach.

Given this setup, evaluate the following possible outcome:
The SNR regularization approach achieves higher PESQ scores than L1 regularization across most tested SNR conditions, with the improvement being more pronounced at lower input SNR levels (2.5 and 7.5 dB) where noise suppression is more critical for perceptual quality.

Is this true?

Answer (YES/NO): NO